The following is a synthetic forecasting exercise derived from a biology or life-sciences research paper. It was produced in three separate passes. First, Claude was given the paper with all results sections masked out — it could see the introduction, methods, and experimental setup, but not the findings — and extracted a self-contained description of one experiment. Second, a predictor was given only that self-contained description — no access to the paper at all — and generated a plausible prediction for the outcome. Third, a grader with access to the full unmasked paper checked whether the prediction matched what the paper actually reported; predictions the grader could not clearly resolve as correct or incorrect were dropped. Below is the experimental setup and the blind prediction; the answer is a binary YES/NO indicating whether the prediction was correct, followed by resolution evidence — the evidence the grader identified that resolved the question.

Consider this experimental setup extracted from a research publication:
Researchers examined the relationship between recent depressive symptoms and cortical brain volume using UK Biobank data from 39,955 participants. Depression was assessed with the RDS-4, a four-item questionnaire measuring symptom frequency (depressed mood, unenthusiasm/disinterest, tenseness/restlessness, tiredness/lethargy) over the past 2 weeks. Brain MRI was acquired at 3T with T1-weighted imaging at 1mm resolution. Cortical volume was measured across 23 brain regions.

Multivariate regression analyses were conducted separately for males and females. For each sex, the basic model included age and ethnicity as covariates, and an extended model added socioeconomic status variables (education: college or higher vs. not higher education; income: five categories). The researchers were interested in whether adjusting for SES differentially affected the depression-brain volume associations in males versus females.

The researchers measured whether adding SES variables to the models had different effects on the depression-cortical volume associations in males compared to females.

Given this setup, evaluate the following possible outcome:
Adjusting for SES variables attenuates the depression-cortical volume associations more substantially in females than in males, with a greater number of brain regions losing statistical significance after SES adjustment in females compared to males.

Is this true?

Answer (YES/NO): NO